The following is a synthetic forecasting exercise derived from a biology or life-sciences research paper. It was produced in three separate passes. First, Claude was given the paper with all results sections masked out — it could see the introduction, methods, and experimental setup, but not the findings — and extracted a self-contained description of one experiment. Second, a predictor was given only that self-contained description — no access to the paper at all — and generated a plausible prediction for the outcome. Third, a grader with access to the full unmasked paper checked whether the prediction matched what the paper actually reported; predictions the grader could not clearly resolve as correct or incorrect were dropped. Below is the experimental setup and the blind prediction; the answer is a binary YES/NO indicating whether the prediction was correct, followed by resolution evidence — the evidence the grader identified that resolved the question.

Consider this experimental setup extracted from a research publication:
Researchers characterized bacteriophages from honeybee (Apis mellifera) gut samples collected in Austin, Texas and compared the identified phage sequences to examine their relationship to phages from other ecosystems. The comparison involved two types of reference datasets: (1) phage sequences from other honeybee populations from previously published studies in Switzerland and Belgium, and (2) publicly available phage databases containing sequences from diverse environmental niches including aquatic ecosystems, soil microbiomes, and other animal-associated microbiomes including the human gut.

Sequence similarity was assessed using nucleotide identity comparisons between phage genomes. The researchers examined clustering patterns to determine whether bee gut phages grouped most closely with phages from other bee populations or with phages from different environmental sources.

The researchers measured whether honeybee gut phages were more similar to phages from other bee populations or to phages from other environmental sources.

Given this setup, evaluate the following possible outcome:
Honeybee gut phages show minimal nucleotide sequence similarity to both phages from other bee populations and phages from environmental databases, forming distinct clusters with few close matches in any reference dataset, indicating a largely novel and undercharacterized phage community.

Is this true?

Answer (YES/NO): NO